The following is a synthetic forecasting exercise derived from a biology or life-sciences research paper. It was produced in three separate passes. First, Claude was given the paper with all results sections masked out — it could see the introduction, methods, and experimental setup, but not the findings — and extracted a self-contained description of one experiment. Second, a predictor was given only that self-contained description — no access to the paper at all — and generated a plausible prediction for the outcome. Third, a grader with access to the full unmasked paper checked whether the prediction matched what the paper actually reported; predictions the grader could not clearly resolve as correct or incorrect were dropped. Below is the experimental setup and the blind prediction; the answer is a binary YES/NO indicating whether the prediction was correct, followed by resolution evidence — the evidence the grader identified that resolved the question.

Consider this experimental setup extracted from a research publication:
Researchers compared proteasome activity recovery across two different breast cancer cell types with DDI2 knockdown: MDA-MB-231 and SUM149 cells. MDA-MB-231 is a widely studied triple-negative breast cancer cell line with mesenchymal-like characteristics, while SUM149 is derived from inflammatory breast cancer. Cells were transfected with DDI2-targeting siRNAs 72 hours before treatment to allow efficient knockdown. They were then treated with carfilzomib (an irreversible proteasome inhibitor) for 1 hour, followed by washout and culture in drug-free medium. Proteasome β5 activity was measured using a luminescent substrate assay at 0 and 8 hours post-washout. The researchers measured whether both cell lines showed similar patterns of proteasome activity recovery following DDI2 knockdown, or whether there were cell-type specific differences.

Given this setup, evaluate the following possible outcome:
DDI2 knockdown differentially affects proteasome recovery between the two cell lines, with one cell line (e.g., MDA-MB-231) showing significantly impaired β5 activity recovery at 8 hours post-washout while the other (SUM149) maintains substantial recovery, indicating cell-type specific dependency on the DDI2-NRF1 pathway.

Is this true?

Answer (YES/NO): NO